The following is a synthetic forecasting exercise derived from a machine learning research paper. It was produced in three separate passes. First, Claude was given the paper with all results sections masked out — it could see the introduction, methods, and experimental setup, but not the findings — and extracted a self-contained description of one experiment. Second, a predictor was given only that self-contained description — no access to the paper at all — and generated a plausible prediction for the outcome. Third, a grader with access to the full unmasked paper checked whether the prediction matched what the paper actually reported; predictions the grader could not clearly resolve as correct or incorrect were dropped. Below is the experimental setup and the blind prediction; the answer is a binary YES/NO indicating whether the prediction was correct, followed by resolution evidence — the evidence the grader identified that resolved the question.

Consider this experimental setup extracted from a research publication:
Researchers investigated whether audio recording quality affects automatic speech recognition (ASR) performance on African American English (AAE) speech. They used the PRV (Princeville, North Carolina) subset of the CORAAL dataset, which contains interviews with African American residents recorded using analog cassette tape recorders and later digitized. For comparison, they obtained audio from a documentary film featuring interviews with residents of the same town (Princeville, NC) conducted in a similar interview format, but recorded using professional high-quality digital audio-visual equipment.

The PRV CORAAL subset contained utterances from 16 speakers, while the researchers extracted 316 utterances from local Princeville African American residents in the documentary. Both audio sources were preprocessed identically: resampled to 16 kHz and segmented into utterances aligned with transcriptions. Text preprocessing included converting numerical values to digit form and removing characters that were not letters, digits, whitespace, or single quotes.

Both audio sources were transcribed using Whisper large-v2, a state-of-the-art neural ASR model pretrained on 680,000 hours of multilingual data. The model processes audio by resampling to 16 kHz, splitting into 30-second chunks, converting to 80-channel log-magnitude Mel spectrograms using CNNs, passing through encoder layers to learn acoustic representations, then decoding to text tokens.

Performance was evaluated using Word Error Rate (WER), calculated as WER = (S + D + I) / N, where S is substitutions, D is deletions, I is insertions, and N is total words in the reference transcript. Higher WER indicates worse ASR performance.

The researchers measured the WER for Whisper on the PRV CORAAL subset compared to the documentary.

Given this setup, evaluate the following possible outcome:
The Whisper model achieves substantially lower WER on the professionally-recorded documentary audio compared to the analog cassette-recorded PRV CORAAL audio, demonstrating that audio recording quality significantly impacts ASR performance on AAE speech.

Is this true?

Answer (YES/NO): YES